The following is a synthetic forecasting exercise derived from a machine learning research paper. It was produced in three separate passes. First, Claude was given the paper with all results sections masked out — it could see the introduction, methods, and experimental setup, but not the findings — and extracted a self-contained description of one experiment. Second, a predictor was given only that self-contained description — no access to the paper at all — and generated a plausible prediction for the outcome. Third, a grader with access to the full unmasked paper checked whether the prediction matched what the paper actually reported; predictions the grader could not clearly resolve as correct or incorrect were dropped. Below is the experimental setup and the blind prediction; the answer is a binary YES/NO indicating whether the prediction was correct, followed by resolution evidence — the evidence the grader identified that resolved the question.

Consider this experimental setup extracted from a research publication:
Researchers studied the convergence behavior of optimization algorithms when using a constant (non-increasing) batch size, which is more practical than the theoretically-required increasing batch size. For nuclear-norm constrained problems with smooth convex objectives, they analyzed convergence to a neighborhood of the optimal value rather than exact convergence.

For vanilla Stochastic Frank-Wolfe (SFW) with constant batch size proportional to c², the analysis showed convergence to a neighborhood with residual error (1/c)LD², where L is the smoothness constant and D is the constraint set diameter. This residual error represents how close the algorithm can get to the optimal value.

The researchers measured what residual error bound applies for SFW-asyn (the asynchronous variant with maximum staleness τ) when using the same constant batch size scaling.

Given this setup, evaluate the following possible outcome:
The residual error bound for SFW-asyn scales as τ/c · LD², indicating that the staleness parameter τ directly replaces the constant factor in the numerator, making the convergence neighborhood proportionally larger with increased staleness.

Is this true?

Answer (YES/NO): YES